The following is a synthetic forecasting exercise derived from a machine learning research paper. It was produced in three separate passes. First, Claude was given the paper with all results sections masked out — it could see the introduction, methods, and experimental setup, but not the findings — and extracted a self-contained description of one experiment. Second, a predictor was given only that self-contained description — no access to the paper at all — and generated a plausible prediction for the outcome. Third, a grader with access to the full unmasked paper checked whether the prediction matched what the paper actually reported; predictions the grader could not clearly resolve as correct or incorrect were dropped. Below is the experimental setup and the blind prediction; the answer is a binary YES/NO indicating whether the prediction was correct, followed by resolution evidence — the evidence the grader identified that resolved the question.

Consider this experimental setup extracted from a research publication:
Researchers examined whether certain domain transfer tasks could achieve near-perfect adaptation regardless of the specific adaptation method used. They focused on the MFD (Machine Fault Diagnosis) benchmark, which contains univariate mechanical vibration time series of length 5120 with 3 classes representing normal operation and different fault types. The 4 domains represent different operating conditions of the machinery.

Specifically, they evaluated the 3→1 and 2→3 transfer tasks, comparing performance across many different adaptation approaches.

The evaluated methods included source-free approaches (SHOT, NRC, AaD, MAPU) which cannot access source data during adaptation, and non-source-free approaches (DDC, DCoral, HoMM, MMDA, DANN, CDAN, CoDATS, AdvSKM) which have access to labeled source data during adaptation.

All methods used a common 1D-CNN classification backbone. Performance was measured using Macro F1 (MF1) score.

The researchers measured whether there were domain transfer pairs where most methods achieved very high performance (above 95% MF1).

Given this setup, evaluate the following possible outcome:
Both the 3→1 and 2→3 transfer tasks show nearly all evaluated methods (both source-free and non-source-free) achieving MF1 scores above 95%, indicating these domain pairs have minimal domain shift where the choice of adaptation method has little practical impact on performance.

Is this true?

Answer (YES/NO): NO